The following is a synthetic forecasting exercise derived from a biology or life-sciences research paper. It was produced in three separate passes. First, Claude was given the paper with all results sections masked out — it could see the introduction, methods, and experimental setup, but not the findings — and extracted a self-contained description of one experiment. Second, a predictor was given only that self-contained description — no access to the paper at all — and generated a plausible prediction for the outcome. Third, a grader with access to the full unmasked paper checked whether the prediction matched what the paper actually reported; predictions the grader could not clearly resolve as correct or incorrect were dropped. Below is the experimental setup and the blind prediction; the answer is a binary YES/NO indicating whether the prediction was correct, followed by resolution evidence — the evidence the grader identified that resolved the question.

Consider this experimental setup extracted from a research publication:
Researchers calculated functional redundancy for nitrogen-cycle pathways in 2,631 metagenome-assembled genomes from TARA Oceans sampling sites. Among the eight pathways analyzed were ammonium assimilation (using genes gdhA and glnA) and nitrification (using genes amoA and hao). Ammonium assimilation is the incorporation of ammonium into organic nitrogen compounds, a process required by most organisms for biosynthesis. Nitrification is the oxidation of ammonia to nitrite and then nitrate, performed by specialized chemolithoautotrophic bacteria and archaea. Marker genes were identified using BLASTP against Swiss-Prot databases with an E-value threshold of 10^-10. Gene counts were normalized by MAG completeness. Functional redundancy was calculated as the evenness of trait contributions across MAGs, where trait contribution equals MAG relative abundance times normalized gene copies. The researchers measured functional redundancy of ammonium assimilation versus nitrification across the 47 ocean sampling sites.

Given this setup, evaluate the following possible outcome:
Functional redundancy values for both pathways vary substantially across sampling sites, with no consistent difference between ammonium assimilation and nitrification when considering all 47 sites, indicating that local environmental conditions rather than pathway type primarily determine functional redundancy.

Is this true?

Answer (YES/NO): NO